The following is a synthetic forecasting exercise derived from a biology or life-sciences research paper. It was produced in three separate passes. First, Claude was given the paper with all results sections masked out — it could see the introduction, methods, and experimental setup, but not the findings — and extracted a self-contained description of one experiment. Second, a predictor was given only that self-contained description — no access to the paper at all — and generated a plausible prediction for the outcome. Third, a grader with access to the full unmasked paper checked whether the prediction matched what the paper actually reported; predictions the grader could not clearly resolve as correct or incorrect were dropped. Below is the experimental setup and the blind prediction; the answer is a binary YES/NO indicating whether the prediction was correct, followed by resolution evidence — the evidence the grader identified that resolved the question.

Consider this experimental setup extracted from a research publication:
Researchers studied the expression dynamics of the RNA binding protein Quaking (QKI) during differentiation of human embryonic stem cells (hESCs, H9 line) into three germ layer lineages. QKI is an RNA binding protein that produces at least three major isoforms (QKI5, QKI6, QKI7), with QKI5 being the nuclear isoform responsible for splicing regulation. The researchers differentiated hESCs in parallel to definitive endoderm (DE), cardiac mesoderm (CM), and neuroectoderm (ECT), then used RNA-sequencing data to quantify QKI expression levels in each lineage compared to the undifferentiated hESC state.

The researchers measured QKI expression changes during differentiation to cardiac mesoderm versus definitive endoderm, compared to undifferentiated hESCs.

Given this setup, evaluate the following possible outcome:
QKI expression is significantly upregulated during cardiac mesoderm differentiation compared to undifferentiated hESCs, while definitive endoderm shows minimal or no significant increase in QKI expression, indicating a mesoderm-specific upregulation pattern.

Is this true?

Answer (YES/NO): NO